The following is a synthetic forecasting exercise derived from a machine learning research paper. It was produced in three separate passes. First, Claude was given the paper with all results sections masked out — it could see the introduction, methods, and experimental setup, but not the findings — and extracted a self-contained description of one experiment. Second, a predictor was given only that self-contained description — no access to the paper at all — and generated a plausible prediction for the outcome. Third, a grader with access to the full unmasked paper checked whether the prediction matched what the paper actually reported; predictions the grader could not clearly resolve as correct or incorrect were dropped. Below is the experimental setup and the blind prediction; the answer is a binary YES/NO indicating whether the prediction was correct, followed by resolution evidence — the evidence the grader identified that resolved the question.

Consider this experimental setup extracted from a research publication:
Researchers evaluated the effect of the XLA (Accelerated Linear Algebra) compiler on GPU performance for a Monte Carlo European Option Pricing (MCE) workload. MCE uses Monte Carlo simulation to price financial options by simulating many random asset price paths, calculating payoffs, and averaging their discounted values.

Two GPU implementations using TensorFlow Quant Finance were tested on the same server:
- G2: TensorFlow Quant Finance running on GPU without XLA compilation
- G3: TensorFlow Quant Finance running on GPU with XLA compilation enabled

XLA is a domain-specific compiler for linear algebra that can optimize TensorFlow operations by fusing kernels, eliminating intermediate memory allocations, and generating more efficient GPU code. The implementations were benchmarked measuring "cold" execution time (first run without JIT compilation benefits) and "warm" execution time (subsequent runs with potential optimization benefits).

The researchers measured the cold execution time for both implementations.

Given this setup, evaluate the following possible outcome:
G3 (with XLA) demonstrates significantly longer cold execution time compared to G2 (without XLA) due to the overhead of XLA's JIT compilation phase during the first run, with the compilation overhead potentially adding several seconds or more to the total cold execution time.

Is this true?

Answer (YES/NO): NO